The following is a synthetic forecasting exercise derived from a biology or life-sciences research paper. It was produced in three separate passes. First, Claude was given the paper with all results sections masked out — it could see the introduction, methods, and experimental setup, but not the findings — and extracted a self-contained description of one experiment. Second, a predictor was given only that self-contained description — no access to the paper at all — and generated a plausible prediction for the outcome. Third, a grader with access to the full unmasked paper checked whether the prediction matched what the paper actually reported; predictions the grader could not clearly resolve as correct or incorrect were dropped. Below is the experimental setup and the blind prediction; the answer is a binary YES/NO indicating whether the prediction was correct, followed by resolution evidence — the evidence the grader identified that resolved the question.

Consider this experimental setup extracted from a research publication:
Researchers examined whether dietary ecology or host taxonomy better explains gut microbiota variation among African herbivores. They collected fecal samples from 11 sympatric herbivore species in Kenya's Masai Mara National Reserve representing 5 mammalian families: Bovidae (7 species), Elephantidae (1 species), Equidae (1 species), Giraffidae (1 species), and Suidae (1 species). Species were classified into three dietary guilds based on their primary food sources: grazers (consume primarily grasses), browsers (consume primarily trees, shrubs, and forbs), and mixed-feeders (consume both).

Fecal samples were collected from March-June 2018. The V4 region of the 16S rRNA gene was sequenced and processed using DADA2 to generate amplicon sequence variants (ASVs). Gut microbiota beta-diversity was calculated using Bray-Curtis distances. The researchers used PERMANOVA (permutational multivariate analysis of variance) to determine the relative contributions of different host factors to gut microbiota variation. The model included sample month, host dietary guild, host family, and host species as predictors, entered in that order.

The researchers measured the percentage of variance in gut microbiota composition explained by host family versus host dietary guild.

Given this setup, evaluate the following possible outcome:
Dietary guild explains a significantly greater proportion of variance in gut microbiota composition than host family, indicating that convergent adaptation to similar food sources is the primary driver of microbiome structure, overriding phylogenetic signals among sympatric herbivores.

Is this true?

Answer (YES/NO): NO